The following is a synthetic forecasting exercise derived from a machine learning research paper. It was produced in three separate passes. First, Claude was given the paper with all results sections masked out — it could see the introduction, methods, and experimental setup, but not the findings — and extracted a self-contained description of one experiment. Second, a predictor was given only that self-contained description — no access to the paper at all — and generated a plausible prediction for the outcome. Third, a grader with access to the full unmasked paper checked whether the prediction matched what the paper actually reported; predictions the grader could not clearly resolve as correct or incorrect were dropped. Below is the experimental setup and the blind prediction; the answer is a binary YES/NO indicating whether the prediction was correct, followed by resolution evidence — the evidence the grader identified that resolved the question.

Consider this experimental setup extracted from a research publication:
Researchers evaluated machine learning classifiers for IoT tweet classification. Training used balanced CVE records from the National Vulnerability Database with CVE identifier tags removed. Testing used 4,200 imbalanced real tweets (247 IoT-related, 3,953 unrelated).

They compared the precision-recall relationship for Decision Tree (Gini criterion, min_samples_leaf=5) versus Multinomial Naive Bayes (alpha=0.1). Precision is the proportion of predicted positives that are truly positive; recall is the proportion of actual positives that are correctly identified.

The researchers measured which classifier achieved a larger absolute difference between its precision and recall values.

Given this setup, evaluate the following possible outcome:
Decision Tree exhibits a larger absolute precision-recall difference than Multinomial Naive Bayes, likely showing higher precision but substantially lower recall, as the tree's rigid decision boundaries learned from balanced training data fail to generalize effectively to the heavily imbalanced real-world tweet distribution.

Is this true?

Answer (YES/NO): NO